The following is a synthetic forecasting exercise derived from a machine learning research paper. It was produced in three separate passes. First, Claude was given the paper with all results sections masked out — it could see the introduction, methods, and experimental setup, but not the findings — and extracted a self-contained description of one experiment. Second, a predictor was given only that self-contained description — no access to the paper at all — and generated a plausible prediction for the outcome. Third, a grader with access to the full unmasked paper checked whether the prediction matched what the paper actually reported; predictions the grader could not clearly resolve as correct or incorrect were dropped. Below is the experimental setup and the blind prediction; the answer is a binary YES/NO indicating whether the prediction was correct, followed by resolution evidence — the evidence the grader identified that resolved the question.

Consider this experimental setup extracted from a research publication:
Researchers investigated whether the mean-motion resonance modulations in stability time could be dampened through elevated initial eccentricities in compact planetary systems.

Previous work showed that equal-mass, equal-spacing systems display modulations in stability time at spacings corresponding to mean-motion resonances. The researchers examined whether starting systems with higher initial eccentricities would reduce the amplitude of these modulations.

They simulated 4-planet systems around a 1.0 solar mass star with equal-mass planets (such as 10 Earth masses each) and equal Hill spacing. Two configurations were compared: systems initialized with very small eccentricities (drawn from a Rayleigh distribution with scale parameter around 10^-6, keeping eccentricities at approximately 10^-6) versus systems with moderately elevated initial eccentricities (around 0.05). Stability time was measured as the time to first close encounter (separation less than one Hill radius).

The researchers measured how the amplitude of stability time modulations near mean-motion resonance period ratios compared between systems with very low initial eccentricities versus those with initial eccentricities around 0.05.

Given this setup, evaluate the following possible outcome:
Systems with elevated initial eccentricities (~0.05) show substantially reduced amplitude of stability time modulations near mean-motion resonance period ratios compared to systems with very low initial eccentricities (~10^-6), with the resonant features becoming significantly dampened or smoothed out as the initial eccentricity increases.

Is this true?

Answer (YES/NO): YES